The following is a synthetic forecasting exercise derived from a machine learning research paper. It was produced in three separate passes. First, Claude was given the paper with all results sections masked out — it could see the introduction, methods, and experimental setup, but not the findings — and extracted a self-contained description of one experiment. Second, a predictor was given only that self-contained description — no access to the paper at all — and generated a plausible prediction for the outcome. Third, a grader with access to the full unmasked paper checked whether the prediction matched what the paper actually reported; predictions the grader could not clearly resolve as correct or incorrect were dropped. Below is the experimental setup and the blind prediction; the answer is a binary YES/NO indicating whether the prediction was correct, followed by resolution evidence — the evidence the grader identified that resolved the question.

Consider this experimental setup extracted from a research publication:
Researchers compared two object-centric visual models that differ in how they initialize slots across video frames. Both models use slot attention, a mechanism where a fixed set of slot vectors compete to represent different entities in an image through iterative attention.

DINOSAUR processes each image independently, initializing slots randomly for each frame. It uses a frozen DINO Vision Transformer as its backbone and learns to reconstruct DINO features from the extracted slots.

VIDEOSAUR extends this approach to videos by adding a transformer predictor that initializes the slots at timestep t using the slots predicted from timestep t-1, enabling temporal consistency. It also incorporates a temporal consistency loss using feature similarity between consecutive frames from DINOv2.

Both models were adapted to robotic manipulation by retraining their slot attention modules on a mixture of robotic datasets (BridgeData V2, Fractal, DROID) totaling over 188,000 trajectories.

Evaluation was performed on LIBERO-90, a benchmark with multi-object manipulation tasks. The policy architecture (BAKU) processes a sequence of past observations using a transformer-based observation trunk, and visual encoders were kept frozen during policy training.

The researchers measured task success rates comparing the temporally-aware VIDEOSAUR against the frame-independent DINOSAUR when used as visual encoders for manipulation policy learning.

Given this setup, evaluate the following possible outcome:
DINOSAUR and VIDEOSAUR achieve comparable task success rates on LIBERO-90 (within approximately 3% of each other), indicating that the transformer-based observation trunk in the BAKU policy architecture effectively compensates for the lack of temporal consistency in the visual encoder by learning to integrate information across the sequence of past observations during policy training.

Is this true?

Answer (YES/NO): NO